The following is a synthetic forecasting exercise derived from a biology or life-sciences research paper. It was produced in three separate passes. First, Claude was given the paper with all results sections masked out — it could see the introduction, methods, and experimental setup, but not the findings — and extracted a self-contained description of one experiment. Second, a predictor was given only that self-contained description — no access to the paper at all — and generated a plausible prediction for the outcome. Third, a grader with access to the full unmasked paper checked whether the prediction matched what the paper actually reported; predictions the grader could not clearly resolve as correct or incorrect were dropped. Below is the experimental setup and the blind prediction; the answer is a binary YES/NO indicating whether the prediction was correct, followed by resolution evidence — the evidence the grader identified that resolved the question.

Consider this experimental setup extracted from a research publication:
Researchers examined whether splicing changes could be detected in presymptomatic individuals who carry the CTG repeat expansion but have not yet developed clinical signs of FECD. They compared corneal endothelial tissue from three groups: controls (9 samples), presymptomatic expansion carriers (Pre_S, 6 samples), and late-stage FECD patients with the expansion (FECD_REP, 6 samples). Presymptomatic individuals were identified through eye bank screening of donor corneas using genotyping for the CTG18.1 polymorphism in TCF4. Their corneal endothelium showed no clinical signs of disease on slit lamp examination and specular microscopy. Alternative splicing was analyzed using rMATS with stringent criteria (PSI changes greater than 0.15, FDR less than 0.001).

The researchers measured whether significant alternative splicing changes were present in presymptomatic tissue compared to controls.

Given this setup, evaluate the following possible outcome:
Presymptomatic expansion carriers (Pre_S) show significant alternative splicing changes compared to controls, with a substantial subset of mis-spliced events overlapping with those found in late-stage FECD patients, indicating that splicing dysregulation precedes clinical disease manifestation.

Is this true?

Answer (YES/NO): YES